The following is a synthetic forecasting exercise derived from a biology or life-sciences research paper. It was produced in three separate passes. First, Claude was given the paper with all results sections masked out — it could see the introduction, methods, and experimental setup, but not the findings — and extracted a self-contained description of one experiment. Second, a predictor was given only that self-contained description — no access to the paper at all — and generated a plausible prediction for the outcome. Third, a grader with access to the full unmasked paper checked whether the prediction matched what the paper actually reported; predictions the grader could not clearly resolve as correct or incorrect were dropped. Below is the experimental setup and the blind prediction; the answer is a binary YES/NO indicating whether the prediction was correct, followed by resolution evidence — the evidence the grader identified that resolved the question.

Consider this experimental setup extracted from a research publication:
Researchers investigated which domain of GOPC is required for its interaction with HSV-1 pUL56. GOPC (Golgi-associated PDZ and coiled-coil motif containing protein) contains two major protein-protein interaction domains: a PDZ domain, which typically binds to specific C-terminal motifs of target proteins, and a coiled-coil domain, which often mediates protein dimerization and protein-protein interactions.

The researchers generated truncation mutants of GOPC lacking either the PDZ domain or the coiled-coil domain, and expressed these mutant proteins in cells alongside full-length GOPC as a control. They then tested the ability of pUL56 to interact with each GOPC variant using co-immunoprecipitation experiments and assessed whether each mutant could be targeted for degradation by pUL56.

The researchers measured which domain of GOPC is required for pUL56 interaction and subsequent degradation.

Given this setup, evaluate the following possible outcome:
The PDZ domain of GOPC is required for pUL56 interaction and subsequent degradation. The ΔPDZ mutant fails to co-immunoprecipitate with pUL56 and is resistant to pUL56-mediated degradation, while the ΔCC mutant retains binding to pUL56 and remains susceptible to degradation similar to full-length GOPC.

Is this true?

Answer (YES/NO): NO